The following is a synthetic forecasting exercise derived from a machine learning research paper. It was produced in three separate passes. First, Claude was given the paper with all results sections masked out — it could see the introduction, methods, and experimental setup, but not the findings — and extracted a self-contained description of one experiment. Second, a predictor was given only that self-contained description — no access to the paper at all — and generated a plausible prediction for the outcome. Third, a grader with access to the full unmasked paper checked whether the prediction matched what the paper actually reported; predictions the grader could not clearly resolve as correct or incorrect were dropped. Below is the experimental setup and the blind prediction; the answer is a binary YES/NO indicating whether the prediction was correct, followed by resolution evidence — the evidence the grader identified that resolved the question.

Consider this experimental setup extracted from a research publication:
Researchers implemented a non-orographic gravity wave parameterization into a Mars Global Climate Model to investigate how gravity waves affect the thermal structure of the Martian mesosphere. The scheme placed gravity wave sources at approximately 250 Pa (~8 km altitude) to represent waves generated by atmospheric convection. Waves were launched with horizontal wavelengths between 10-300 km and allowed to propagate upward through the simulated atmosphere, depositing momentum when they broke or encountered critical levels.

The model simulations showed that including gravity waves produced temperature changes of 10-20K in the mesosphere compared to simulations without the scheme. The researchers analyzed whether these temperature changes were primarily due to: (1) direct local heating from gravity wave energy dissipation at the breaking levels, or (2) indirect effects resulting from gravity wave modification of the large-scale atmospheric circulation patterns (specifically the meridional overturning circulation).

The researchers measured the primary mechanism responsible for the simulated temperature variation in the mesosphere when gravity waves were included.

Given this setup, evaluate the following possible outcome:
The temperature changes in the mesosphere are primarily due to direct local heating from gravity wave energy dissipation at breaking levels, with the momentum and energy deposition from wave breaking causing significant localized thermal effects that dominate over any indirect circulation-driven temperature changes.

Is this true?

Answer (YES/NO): NO